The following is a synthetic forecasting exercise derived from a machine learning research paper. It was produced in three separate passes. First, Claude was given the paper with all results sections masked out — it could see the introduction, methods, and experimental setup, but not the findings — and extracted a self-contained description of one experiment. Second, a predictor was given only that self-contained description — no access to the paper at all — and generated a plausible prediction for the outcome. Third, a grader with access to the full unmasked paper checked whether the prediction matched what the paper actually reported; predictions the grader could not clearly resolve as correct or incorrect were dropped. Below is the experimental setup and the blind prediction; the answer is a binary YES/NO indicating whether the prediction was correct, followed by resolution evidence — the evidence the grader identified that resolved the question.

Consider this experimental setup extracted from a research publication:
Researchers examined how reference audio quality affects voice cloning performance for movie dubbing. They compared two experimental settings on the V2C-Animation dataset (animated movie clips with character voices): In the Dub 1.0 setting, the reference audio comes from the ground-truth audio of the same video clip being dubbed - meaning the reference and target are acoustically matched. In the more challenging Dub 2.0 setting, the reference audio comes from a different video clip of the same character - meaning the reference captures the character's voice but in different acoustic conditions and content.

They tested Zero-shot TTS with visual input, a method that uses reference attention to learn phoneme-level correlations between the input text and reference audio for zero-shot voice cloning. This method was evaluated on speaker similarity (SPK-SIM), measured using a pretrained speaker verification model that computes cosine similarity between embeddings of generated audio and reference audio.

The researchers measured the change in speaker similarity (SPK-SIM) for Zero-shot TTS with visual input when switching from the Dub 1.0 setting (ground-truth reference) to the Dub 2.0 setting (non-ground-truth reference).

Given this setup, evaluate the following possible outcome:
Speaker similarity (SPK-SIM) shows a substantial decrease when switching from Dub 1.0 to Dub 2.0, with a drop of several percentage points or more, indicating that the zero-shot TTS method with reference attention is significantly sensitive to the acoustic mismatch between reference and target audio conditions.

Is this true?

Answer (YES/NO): YES